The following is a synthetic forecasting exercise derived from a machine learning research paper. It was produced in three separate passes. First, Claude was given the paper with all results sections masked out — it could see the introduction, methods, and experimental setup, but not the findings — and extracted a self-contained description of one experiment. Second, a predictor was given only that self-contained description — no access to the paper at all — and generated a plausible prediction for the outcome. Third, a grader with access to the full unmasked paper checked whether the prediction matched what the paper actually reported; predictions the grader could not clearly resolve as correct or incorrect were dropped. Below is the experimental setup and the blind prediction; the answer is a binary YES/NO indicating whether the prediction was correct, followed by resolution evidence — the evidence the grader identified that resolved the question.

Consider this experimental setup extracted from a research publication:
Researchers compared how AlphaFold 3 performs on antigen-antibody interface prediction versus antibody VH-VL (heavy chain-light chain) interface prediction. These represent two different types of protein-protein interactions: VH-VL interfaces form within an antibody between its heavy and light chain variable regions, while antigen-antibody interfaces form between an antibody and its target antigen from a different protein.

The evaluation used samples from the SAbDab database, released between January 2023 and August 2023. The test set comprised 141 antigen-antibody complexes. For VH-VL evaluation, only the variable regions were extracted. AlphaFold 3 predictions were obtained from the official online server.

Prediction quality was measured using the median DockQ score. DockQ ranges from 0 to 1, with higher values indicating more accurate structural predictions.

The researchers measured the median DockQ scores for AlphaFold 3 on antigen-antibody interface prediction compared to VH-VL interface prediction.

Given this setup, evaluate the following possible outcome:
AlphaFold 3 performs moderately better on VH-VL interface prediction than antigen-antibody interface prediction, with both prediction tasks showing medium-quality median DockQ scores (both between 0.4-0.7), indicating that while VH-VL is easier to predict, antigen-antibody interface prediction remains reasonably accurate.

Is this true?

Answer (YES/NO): NO